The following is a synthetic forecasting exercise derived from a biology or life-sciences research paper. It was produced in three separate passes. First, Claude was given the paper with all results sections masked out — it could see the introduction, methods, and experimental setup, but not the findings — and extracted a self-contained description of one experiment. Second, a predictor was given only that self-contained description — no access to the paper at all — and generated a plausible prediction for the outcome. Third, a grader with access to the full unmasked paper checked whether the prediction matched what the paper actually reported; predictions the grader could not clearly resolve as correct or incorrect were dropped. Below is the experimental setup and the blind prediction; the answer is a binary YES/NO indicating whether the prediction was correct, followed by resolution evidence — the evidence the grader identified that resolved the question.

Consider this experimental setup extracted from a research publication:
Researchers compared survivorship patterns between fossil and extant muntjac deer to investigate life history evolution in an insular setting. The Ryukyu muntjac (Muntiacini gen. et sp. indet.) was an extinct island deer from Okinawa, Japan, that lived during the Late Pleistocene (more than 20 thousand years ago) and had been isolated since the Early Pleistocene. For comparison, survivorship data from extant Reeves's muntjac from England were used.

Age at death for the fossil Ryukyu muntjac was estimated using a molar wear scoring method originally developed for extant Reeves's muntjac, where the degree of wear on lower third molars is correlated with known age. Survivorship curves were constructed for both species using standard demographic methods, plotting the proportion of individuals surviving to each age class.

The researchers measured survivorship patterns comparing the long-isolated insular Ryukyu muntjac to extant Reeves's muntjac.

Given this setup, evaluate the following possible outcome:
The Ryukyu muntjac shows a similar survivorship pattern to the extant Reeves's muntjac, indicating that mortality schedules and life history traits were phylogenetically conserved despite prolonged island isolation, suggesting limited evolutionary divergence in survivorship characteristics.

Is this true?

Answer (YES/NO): NO